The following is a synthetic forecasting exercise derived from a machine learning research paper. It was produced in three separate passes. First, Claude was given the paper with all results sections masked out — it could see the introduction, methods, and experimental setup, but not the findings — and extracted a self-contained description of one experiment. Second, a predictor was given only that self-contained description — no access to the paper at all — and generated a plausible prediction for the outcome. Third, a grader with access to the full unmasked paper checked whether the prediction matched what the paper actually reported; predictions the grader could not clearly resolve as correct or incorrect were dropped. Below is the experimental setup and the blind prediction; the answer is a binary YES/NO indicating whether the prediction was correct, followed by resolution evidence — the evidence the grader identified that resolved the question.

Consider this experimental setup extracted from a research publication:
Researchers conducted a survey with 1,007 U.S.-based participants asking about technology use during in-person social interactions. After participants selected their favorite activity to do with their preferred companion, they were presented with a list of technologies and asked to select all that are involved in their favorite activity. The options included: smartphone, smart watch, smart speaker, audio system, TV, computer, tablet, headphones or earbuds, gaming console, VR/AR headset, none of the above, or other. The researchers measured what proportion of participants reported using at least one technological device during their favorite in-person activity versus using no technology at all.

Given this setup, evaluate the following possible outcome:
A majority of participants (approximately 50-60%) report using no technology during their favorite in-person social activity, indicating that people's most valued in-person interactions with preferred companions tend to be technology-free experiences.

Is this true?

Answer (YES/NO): NO